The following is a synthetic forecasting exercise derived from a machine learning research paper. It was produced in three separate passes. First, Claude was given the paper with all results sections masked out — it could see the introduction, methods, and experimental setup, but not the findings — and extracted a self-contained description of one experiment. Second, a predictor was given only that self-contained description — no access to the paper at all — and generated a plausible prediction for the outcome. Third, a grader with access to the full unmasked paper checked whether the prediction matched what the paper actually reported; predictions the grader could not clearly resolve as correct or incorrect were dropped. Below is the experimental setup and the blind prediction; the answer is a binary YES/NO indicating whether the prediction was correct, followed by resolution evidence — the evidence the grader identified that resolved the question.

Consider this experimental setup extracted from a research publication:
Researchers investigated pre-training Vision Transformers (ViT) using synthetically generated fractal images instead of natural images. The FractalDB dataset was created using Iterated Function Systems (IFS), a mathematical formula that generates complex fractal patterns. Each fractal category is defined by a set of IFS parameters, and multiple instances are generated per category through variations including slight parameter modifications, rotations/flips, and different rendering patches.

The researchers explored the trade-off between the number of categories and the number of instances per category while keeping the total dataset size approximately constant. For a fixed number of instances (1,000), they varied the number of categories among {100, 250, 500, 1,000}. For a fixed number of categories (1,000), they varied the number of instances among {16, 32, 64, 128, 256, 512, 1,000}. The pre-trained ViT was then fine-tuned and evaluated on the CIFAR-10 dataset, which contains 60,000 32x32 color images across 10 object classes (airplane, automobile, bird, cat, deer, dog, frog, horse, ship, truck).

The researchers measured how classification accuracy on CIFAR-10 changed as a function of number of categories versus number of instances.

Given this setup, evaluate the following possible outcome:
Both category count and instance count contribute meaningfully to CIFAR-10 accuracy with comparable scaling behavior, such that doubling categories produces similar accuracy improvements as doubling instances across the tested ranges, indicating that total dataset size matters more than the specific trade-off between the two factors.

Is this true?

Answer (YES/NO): NO